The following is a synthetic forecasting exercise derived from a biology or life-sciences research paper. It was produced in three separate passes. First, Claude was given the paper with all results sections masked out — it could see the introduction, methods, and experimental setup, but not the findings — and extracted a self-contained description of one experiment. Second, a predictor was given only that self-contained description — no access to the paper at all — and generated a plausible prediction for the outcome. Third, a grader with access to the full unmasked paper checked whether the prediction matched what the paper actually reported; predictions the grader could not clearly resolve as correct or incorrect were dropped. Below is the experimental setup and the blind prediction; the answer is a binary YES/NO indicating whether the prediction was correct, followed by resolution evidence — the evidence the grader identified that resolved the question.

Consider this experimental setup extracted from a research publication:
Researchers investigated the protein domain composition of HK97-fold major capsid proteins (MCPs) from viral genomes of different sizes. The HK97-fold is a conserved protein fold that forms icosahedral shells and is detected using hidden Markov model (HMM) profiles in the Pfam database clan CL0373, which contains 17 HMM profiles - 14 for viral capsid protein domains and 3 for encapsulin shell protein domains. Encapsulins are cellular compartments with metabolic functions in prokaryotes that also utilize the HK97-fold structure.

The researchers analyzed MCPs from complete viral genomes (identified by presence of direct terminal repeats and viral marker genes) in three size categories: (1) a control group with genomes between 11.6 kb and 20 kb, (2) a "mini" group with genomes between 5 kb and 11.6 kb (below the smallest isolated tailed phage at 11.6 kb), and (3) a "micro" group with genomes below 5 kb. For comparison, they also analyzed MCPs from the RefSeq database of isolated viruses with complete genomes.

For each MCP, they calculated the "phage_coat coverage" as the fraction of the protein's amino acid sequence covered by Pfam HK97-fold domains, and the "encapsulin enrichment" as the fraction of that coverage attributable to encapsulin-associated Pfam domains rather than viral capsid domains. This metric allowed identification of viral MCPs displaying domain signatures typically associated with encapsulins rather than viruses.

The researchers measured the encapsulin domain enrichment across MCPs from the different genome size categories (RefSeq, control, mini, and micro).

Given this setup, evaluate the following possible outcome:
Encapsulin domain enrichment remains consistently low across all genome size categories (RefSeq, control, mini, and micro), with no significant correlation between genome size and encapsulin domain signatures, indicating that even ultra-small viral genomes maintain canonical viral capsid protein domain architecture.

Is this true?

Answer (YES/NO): NO